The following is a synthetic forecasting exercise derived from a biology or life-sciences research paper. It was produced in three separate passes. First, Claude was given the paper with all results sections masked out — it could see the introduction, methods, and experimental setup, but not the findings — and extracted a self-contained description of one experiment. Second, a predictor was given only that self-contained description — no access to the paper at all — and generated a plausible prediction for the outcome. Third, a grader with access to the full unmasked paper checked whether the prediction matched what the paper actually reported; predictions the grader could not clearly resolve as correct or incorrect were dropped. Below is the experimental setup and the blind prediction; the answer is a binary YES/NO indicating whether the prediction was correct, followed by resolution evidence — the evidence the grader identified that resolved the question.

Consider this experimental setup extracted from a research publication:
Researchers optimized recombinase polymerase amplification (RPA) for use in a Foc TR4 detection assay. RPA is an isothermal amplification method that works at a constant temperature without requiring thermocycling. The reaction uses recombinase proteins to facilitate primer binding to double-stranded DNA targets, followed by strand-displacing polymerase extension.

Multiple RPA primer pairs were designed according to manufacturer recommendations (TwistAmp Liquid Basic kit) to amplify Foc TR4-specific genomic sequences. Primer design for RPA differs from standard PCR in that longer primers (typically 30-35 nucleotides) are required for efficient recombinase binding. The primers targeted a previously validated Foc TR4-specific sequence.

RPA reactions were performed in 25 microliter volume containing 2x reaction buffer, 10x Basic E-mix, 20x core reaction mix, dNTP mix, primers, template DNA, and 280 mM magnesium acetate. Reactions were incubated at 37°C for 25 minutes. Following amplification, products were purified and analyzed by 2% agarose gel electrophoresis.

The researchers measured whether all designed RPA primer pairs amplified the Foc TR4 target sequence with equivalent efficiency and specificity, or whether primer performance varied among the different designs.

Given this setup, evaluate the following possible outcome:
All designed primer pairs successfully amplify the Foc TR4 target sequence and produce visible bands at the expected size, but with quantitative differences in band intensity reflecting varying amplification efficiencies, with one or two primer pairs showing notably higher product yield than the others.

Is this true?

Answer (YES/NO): NO